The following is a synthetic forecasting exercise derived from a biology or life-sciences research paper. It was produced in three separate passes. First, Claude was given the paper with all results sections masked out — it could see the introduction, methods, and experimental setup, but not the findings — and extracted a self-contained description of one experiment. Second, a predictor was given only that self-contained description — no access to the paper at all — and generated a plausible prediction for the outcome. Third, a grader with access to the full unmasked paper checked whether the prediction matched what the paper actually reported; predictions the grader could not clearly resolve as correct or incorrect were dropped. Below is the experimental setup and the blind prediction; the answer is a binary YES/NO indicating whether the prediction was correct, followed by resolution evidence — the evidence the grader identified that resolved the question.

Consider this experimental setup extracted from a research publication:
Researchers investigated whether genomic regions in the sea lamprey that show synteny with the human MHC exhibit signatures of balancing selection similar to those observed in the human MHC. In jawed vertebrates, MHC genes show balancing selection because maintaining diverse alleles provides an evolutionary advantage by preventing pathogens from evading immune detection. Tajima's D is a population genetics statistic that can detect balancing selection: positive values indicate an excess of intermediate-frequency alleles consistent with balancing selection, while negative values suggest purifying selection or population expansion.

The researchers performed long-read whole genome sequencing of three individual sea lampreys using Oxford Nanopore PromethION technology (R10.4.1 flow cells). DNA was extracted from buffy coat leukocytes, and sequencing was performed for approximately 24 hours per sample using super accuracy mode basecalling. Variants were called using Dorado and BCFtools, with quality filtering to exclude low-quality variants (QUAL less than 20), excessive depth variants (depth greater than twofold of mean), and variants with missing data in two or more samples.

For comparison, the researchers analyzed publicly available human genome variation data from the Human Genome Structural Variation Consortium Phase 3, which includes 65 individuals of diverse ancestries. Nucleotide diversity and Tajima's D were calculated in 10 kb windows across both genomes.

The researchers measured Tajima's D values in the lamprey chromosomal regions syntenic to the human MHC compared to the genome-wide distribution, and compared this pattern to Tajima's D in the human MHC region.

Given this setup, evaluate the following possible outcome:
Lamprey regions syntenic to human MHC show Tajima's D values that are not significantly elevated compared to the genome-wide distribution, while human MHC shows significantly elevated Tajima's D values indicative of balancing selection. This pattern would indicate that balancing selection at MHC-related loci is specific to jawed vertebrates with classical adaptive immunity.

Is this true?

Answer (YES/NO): YES